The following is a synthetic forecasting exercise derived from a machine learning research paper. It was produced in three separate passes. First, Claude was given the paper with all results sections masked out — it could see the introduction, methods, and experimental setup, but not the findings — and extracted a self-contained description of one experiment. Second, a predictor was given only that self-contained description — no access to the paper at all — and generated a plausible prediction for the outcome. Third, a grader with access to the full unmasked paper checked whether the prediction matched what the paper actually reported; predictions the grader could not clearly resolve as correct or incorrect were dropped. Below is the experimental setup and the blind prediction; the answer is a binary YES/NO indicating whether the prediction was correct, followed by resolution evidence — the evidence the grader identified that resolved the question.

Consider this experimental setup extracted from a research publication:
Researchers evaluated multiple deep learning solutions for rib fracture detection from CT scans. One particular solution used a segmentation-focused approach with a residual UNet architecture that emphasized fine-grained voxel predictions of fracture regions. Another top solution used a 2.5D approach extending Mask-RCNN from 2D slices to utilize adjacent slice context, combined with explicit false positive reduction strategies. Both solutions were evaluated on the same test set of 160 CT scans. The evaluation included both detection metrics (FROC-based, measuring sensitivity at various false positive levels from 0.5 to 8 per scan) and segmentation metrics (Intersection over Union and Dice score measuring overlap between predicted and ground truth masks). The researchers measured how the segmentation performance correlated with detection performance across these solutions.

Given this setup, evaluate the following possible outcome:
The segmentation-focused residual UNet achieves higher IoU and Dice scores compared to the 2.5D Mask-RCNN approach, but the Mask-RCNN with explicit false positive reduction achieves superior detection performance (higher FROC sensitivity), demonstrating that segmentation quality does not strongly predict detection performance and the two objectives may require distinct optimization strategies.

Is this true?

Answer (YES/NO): YES